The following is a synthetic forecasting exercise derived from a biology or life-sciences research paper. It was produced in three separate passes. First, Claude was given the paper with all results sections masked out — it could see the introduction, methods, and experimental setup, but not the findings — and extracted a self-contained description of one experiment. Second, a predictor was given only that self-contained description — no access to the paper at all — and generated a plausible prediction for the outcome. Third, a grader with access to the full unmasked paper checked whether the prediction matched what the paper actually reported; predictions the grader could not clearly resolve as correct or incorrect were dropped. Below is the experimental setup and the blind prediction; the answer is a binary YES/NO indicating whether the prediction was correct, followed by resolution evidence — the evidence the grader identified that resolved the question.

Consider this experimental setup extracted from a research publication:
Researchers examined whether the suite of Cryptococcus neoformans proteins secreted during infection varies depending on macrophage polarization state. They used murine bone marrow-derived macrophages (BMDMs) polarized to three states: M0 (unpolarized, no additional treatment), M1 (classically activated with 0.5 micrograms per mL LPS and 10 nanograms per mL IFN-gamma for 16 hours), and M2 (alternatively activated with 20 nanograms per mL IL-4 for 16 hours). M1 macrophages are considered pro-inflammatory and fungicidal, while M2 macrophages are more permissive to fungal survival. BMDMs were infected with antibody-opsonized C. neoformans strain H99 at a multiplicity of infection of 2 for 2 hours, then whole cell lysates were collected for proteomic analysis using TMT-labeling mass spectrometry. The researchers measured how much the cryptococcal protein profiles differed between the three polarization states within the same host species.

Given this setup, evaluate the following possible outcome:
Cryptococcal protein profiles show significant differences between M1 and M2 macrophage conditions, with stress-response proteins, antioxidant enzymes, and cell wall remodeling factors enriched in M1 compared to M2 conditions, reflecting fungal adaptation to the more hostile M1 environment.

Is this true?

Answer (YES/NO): NO